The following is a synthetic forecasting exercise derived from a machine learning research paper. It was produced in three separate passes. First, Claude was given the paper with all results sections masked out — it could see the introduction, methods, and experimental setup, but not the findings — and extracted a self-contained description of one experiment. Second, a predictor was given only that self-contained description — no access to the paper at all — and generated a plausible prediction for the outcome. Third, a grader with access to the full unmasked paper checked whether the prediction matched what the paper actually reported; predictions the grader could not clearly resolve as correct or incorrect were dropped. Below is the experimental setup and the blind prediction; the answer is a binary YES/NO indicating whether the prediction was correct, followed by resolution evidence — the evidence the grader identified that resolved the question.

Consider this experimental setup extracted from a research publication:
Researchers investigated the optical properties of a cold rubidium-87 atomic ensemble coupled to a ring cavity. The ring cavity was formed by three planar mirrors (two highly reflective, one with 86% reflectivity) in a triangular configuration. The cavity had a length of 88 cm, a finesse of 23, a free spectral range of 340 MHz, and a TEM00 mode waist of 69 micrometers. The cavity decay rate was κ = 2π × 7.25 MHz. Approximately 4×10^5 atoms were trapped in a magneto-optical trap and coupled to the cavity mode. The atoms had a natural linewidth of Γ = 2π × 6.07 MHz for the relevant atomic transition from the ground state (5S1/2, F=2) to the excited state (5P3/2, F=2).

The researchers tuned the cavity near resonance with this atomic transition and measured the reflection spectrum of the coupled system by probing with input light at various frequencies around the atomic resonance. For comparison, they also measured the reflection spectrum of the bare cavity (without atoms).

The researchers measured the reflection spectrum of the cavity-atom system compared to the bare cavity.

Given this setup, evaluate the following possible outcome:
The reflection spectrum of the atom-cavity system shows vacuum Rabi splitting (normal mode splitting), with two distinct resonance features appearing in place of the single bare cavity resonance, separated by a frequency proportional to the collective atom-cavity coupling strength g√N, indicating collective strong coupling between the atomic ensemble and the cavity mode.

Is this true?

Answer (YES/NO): YES